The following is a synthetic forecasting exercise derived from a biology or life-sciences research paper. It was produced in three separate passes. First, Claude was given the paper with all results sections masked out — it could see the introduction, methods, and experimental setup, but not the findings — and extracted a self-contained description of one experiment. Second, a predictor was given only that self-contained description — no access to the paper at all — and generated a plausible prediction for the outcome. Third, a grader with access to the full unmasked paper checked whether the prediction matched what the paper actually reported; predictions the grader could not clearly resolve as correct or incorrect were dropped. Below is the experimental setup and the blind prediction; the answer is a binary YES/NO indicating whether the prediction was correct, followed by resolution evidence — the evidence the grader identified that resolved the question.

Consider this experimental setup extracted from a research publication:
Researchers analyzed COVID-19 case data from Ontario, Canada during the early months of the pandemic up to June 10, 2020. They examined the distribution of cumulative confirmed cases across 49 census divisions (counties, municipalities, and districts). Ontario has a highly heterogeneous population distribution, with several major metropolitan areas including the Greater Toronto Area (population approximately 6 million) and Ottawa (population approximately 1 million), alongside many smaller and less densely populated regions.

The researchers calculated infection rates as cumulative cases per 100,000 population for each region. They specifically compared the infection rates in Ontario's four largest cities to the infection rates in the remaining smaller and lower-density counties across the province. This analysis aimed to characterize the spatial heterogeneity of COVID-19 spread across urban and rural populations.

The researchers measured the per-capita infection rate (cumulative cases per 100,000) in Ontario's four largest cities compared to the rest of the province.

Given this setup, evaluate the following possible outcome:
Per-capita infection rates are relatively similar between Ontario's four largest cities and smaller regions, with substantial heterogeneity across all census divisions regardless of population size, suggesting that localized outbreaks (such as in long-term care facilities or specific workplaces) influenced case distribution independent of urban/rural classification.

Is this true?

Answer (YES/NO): NO